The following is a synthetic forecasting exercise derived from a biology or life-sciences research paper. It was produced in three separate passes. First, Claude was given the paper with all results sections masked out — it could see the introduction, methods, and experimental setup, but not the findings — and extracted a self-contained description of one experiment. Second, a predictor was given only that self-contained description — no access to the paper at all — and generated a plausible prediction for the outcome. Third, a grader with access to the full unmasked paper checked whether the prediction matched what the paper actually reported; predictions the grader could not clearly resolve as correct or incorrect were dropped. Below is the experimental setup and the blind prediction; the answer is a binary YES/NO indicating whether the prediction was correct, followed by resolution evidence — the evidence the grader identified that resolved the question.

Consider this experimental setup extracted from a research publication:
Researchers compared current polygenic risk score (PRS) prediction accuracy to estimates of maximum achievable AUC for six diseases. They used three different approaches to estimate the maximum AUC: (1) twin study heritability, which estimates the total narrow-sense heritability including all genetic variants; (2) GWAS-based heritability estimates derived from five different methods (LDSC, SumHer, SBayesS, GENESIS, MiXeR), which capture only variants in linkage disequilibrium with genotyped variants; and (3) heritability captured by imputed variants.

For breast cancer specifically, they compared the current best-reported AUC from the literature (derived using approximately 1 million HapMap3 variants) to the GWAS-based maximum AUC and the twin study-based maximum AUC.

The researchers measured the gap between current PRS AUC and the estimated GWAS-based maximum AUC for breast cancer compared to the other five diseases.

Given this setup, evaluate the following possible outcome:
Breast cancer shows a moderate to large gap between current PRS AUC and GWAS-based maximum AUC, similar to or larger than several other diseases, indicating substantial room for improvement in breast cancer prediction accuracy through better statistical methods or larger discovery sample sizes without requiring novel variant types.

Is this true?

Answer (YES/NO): NO